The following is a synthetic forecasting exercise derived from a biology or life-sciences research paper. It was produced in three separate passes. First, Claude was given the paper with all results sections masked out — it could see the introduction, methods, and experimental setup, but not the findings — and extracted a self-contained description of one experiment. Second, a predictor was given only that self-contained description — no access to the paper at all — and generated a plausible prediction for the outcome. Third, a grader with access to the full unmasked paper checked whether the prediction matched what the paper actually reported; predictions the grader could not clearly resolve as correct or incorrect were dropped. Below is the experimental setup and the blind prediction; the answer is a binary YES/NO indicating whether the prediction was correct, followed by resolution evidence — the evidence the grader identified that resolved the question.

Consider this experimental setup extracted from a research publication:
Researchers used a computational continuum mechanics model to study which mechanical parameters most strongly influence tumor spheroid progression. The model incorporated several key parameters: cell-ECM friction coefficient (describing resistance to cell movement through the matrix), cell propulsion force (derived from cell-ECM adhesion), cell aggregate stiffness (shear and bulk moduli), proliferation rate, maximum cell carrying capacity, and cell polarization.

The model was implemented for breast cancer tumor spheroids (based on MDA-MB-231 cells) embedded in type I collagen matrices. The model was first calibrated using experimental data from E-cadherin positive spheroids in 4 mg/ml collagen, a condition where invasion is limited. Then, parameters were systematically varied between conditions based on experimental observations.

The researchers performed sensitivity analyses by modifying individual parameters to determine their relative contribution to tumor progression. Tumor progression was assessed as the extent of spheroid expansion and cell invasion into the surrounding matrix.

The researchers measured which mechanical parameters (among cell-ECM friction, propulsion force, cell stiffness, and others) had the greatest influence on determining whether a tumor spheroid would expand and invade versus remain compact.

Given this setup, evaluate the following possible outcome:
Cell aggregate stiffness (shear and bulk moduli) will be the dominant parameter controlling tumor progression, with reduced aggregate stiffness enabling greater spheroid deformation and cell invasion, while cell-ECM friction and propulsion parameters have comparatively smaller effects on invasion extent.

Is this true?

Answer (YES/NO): NO